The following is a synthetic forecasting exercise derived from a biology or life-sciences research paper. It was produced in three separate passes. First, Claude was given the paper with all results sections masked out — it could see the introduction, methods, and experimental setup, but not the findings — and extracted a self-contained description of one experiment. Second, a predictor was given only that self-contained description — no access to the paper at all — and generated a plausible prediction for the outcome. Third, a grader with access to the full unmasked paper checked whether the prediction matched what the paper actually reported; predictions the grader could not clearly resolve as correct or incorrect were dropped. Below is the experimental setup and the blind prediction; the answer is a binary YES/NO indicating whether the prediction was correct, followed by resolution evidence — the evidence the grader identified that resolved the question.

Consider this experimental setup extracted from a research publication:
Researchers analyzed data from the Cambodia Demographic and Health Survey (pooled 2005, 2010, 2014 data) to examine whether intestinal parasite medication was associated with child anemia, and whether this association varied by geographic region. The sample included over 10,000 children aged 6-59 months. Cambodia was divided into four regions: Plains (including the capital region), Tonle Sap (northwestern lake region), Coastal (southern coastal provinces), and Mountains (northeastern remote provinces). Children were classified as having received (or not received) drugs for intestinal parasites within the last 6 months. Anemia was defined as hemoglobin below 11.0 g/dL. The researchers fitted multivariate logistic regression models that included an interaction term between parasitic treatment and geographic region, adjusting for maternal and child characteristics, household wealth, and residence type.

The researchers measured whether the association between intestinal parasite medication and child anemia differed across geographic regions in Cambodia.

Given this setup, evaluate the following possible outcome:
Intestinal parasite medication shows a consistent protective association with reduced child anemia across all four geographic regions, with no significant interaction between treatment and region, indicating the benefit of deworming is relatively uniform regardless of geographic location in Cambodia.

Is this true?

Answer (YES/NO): NO